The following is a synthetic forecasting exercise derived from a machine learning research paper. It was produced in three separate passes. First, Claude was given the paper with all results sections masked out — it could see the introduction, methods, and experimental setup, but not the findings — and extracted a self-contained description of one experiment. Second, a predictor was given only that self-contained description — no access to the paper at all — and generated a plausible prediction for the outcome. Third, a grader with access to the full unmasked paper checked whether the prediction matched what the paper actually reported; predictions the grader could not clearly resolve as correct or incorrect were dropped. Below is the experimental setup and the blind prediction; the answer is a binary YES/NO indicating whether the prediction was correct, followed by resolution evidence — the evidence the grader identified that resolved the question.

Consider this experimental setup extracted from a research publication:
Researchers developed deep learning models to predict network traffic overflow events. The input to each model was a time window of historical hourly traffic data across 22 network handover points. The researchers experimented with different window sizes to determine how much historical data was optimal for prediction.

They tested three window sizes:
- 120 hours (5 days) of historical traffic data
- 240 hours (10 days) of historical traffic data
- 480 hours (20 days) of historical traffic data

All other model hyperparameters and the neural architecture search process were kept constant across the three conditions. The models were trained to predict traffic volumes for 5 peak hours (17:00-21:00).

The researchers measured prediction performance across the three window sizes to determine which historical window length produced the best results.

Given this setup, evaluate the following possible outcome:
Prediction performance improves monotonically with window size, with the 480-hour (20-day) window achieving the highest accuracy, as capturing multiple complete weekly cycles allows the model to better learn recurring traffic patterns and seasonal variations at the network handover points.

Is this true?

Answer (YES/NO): NO